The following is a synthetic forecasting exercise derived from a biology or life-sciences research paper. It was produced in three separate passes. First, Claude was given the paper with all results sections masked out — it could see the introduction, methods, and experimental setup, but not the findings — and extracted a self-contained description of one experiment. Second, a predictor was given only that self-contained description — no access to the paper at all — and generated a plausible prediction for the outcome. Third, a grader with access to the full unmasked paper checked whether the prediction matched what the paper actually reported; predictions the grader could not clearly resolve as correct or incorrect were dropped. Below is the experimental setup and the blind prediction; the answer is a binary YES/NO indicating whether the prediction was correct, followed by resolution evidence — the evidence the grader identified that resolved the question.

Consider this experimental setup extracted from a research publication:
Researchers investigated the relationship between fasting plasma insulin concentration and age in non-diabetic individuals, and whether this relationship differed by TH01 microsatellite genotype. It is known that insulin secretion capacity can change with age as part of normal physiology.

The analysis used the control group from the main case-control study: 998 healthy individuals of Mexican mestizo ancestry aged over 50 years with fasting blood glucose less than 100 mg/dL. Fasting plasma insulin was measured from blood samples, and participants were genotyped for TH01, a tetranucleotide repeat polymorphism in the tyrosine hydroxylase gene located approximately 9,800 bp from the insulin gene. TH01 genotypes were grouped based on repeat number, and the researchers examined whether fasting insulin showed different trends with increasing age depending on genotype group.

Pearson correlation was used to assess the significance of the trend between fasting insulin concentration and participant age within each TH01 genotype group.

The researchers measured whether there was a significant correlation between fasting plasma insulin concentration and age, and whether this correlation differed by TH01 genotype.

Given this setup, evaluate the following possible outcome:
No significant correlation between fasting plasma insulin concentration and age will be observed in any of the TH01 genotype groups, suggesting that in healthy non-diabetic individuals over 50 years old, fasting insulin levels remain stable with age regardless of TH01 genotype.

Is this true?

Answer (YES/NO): NO